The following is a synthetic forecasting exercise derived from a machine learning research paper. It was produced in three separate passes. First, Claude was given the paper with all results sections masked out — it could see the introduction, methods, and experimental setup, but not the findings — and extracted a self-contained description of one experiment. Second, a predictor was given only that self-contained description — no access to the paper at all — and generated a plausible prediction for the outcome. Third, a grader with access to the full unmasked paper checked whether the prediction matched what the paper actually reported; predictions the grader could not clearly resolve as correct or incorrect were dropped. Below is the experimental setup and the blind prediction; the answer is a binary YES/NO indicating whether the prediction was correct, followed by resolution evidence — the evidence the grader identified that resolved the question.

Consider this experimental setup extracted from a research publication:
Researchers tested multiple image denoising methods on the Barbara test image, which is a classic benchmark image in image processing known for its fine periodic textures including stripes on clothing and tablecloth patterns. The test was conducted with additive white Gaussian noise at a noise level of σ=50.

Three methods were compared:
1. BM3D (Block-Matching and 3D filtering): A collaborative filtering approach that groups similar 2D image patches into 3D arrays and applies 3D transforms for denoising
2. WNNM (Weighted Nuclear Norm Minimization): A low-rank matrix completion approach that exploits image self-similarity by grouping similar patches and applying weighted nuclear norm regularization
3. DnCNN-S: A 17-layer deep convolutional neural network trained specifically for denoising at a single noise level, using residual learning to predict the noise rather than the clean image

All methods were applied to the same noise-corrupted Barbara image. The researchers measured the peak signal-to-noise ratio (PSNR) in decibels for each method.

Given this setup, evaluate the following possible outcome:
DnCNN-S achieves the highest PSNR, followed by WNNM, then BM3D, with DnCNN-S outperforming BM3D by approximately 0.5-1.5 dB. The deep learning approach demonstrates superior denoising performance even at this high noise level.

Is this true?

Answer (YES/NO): NO